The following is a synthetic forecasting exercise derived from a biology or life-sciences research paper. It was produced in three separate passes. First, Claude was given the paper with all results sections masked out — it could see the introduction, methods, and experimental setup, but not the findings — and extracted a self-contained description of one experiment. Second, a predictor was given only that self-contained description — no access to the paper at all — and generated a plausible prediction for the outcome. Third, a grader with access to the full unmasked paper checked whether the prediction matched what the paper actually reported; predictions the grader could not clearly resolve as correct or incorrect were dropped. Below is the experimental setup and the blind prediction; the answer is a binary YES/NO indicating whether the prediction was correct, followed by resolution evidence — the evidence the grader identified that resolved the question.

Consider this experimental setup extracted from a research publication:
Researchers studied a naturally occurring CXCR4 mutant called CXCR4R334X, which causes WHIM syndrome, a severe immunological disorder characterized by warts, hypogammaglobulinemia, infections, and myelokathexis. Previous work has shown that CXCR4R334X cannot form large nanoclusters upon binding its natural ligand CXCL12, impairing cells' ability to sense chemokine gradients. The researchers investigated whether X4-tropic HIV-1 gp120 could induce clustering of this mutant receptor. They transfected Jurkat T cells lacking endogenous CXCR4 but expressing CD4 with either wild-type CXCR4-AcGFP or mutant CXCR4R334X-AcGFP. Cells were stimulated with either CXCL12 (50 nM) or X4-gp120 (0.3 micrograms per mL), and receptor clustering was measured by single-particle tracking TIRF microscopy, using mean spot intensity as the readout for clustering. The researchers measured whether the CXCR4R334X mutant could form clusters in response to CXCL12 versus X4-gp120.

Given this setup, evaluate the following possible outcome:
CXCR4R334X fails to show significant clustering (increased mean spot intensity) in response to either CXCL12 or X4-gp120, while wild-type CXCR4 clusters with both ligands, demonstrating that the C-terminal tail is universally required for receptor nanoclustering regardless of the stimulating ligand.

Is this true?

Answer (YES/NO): NO